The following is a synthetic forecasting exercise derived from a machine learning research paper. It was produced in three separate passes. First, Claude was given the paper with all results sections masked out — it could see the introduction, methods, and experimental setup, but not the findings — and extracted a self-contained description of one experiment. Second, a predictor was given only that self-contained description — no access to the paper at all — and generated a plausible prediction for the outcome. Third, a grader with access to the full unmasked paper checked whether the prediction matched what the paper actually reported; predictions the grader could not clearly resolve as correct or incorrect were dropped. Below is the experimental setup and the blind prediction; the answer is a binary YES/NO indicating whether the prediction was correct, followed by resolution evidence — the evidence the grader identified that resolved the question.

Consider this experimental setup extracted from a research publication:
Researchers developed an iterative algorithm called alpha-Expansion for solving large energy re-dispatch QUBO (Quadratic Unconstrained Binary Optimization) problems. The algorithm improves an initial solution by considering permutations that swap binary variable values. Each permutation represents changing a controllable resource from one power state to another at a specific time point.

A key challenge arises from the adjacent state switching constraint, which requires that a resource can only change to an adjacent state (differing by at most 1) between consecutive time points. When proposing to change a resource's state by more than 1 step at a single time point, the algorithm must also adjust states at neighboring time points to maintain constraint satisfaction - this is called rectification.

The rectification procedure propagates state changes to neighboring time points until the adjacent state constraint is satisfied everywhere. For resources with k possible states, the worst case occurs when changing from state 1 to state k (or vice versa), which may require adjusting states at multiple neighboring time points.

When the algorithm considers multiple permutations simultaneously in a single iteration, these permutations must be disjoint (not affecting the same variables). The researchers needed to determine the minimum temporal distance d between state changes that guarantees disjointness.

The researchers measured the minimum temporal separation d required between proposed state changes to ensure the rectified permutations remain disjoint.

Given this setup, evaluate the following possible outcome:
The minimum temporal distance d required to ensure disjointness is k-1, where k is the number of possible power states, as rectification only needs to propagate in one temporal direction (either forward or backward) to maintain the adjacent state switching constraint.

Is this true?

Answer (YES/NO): NO